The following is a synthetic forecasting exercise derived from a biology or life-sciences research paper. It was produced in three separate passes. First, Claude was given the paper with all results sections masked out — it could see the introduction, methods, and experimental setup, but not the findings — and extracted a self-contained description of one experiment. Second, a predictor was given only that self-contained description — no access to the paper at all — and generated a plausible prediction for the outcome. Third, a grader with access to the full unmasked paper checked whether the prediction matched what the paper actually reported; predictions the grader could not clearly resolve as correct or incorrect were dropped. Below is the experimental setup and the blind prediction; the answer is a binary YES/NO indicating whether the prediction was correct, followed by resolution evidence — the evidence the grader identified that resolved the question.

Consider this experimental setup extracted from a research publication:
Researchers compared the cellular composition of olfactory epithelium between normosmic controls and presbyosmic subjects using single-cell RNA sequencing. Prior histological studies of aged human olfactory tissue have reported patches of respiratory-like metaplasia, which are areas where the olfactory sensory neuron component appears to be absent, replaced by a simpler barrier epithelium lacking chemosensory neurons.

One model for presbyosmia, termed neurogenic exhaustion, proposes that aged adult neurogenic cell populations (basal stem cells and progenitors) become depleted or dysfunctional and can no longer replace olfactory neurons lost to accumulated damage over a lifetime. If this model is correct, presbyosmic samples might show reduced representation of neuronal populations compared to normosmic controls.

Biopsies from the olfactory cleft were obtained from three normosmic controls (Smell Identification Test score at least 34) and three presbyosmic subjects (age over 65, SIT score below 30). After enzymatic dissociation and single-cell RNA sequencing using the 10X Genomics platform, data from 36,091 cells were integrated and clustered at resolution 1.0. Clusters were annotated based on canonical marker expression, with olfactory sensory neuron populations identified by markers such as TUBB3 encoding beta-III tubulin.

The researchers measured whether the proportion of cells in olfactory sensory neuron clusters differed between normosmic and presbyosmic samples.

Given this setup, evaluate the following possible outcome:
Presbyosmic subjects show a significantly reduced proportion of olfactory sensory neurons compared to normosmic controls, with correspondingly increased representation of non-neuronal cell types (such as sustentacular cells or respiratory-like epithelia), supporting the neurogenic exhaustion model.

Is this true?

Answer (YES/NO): NO